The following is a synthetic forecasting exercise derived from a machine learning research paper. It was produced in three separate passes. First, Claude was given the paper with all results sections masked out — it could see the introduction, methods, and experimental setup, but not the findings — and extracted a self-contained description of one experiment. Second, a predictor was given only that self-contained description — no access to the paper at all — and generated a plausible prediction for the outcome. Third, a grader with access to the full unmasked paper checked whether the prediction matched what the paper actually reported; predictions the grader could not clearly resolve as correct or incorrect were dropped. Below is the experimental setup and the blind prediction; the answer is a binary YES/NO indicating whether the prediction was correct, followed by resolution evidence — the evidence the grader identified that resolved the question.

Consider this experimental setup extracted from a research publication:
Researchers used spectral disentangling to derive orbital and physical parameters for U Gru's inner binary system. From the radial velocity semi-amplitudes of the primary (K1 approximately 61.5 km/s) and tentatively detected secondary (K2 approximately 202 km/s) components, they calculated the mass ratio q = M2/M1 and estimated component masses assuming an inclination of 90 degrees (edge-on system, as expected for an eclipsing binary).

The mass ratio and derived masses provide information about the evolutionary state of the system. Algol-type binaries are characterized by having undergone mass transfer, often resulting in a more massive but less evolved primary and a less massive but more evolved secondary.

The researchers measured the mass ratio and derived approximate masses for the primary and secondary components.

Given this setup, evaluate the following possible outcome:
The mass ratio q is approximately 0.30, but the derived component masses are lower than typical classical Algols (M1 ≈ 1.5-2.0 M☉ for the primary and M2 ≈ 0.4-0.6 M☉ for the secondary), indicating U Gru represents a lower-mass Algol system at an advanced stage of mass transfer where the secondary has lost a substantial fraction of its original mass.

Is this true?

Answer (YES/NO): NO